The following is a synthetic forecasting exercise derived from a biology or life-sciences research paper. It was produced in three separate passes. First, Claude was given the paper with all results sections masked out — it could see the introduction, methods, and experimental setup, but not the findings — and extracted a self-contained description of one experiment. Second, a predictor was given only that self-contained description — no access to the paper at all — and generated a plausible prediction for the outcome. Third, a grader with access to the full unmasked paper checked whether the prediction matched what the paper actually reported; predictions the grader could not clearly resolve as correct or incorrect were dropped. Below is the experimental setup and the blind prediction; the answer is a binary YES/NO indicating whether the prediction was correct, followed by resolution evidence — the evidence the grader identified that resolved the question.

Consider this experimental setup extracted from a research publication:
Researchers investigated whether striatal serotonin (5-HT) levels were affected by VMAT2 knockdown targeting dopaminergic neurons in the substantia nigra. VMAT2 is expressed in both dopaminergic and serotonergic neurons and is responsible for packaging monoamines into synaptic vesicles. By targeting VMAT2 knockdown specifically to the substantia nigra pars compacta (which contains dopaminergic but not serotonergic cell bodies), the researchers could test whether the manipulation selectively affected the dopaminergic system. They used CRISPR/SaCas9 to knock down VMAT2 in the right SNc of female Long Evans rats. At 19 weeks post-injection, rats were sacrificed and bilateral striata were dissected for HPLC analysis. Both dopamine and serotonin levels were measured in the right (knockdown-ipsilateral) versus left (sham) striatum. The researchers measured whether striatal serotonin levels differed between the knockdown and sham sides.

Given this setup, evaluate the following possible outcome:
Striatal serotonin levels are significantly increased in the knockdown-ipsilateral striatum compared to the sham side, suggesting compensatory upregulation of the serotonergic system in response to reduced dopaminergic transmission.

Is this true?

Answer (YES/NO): NO